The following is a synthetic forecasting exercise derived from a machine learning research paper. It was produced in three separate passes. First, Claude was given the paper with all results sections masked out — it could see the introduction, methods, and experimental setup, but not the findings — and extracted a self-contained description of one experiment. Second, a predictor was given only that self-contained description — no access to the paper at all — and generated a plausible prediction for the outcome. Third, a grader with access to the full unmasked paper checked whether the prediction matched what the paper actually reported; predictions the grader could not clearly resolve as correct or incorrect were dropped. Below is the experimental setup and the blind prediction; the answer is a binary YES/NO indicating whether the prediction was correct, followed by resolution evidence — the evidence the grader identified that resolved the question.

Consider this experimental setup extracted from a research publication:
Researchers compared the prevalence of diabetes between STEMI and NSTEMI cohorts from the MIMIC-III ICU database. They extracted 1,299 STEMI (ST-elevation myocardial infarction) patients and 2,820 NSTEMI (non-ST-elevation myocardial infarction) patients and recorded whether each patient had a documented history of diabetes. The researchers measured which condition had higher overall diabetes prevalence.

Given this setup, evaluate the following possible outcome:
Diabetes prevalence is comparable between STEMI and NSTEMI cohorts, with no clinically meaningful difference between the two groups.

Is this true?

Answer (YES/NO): NO